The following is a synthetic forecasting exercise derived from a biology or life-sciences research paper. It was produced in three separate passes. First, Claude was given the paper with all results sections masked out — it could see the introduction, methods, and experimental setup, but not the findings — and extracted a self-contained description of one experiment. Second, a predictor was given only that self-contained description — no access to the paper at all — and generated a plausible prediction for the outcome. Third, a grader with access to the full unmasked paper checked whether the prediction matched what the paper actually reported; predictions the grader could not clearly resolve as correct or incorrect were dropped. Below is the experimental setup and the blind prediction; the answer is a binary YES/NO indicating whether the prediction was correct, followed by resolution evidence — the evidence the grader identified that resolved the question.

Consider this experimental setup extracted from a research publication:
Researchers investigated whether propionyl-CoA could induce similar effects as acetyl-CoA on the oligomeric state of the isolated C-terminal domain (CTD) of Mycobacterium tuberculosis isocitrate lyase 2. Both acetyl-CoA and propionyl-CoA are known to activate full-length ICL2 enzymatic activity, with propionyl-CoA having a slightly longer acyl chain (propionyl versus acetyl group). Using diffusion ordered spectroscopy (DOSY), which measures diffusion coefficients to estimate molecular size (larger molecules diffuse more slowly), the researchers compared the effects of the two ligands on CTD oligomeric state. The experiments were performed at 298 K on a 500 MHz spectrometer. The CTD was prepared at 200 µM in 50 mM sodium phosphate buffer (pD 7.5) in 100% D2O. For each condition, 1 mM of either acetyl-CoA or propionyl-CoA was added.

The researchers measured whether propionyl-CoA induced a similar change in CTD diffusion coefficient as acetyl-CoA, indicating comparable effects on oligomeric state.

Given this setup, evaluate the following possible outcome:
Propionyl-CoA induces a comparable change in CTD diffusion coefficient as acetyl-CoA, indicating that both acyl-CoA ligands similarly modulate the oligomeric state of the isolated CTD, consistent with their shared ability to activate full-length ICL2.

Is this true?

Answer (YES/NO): YES